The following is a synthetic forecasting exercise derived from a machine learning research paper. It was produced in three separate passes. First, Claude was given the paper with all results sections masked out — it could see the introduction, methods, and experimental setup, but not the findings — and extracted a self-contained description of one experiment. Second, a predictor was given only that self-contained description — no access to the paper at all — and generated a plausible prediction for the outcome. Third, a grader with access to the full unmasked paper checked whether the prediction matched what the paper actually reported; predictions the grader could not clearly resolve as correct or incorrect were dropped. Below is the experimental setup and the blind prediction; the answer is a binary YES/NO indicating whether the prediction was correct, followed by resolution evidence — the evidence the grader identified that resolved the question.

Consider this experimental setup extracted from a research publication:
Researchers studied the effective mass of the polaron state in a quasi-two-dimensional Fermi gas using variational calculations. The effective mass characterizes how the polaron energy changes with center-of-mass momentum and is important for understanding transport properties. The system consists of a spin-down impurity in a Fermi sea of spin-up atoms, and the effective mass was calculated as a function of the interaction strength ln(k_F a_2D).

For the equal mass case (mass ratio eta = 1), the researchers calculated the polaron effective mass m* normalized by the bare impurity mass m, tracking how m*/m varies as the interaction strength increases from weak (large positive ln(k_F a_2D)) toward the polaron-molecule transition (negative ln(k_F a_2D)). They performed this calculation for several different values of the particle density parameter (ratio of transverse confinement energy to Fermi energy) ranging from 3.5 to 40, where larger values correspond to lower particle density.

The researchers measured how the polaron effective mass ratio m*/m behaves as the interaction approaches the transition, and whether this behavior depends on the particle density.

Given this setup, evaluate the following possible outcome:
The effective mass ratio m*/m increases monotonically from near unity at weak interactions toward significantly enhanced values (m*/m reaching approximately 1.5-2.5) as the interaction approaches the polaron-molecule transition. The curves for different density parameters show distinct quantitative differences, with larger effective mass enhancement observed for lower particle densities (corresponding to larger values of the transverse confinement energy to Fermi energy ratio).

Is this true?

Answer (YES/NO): YES